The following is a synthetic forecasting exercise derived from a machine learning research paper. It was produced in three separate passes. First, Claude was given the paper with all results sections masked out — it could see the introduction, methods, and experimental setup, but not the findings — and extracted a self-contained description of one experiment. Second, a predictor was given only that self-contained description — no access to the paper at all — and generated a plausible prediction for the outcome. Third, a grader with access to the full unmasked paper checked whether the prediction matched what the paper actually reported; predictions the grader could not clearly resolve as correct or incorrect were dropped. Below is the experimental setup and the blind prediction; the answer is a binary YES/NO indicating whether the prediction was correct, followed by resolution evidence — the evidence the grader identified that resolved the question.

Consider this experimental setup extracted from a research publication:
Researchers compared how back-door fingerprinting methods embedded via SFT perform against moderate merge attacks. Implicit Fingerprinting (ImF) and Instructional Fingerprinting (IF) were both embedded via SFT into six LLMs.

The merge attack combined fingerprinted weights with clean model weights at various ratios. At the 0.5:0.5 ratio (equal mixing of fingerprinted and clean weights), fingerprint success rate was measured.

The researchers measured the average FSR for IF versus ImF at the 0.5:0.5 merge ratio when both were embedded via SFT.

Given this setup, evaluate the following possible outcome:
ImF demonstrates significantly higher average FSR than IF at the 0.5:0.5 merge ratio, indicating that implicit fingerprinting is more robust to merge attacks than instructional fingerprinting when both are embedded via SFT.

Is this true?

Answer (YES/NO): NO